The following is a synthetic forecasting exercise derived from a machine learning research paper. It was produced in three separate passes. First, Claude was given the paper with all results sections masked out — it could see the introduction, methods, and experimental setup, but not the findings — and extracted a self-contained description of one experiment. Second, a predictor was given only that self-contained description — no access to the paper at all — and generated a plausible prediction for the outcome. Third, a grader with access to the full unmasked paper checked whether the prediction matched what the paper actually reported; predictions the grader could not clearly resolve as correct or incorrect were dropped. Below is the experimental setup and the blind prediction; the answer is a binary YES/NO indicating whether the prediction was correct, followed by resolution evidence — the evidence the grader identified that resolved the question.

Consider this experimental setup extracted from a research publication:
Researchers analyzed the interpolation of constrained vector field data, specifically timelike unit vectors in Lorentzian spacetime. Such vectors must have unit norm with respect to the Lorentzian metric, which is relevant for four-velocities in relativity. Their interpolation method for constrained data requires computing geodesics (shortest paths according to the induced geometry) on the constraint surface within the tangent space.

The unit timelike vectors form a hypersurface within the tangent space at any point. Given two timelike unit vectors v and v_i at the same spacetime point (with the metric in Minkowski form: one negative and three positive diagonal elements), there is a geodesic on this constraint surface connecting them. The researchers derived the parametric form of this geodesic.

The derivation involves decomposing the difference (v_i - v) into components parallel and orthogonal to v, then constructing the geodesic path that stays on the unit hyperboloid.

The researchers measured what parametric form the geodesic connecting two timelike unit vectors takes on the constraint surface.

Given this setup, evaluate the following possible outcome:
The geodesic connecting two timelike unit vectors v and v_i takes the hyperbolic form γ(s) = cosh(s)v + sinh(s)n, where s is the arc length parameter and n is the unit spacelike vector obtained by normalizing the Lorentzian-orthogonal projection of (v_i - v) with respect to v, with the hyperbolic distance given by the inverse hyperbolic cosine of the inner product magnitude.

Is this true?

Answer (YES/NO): YES